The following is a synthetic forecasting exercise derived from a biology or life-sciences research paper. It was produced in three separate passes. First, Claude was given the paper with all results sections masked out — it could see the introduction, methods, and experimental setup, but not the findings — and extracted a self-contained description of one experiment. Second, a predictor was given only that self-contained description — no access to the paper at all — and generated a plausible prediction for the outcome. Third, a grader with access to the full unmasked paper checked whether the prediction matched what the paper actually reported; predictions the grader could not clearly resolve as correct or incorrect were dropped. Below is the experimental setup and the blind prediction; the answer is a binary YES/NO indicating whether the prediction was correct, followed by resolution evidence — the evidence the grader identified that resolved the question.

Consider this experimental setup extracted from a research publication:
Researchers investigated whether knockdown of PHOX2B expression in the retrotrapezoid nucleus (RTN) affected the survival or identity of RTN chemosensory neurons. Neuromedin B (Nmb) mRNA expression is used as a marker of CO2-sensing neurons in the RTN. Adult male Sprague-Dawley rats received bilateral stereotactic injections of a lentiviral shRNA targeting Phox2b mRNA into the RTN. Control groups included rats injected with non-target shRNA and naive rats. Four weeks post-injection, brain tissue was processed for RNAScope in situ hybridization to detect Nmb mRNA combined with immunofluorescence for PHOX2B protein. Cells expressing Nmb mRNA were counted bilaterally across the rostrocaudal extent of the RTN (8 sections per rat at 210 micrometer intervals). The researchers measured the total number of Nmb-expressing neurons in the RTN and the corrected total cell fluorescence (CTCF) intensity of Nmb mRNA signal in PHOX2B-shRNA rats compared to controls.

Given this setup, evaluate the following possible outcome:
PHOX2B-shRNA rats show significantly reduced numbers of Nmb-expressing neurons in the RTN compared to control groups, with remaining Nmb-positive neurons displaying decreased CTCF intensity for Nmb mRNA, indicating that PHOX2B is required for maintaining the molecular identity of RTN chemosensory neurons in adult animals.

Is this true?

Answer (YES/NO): NO